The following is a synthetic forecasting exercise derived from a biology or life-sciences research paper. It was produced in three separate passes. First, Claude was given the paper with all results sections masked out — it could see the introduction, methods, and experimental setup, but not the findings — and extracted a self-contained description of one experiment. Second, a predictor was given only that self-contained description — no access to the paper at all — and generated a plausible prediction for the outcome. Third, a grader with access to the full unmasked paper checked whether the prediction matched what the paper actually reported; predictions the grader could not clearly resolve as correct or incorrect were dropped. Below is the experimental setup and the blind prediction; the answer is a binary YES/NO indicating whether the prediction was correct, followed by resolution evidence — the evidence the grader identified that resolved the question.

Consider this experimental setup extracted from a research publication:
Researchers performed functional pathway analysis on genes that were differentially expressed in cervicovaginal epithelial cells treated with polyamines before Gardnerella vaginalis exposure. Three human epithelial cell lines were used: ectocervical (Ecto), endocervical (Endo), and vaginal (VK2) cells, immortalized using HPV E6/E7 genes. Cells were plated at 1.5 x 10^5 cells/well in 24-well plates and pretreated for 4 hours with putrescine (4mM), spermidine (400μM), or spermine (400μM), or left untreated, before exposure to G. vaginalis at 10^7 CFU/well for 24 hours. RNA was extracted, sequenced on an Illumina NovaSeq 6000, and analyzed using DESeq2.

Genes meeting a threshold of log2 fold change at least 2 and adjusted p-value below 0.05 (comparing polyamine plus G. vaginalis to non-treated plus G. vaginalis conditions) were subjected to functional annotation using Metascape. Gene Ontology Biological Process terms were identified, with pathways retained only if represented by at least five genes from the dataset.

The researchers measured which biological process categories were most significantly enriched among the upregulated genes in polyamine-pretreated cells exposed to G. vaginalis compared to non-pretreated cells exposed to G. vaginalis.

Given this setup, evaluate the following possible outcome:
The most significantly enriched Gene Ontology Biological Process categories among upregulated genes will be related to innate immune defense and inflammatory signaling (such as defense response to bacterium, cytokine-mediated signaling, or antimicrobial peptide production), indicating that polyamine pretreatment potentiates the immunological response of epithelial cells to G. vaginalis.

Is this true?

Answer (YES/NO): NO